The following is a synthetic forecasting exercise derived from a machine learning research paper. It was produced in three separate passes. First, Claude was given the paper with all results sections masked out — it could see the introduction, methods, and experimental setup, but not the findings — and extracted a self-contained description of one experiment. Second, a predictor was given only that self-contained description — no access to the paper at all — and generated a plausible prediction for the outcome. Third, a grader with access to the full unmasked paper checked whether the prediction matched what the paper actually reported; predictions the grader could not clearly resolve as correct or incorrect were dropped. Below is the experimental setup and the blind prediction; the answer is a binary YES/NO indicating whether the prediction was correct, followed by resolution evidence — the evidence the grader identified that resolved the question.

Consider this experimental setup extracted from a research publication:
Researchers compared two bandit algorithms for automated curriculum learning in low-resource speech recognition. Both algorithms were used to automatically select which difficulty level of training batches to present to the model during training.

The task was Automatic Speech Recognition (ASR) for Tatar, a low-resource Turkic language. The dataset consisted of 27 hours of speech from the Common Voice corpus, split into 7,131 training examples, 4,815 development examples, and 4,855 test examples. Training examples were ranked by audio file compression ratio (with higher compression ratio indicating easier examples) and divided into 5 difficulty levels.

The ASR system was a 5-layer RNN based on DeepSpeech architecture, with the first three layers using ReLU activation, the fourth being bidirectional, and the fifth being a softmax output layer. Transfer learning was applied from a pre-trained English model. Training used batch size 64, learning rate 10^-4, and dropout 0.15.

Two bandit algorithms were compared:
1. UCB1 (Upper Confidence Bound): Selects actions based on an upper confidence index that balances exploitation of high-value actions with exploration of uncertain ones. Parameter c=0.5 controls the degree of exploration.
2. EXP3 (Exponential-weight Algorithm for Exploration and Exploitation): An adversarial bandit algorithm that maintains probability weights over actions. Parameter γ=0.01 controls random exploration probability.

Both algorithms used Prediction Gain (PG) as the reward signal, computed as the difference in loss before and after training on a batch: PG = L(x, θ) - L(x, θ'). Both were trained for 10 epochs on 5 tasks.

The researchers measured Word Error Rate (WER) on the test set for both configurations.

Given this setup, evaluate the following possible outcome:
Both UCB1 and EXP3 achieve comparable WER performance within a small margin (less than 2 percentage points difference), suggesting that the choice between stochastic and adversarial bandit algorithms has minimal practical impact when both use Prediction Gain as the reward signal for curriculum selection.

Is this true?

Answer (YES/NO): YES